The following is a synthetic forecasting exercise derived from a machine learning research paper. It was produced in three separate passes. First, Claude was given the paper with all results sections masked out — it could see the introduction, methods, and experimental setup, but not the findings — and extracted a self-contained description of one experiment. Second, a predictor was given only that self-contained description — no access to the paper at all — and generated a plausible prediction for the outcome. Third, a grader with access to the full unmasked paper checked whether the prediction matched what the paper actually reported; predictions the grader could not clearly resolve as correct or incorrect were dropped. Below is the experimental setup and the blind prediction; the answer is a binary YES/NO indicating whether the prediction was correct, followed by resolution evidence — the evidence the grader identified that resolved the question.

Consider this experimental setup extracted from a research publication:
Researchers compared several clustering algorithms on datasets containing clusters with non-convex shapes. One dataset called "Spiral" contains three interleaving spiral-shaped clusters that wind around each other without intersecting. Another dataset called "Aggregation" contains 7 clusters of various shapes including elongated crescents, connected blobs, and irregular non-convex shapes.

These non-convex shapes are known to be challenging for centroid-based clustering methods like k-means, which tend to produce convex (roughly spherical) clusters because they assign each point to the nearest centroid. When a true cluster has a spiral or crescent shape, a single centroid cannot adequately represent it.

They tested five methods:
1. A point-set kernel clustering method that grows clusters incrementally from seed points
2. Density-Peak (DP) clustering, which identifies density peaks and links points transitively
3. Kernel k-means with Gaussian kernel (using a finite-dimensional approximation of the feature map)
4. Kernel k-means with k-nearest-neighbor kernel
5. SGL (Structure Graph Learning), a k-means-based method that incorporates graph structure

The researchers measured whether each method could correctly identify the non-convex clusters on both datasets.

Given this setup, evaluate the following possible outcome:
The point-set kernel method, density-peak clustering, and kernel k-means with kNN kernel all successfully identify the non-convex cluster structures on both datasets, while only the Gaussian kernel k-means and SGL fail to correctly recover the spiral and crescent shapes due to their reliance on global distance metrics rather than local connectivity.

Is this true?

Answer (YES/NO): NO